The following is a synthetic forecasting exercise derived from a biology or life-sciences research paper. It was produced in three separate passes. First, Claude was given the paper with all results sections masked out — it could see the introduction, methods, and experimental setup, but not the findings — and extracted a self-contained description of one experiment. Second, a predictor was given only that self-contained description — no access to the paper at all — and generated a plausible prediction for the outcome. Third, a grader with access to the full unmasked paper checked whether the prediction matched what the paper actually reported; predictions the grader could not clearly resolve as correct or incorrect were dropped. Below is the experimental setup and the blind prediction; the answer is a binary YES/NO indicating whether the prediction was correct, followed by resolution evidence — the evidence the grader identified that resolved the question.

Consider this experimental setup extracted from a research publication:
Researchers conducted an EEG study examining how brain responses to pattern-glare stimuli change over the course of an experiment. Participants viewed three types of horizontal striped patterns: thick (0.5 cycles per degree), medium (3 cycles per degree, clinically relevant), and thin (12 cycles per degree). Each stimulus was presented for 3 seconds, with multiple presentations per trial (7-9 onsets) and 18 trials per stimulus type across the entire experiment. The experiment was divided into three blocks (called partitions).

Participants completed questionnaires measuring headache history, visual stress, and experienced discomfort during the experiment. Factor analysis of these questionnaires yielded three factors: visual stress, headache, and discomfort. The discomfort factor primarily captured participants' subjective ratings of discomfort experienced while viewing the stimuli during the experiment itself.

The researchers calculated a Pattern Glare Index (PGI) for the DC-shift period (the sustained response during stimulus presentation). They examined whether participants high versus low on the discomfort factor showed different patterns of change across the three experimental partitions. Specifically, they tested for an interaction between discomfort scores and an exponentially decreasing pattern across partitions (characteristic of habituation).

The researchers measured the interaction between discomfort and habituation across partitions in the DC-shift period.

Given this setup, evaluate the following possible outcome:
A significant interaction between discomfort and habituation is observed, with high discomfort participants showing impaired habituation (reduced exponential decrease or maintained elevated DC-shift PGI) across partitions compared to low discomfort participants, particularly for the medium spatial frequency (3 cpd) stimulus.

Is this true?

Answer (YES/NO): NO